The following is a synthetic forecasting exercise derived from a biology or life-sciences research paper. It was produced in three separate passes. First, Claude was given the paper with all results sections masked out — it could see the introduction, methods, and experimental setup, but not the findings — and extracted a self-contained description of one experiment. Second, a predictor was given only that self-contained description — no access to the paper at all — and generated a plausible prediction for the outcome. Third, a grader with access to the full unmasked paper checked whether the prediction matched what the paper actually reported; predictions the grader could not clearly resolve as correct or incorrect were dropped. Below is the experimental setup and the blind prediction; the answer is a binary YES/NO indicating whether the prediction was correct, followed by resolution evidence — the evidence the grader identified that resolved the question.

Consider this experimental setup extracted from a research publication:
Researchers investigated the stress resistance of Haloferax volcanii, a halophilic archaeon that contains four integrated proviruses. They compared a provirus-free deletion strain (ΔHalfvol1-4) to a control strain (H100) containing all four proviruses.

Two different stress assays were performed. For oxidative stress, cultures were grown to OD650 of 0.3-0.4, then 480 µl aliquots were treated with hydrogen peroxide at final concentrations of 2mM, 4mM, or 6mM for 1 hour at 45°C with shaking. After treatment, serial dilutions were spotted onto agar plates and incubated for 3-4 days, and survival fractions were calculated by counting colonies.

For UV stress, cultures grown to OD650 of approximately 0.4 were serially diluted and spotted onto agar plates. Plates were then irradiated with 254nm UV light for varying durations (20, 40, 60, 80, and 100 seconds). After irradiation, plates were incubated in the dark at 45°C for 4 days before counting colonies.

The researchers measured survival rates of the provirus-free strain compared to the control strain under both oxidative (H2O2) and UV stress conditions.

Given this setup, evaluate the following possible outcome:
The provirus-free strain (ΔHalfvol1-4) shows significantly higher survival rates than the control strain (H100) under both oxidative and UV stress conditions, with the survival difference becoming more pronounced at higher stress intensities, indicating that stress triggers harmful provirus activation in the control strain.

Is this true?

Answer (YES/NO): NO